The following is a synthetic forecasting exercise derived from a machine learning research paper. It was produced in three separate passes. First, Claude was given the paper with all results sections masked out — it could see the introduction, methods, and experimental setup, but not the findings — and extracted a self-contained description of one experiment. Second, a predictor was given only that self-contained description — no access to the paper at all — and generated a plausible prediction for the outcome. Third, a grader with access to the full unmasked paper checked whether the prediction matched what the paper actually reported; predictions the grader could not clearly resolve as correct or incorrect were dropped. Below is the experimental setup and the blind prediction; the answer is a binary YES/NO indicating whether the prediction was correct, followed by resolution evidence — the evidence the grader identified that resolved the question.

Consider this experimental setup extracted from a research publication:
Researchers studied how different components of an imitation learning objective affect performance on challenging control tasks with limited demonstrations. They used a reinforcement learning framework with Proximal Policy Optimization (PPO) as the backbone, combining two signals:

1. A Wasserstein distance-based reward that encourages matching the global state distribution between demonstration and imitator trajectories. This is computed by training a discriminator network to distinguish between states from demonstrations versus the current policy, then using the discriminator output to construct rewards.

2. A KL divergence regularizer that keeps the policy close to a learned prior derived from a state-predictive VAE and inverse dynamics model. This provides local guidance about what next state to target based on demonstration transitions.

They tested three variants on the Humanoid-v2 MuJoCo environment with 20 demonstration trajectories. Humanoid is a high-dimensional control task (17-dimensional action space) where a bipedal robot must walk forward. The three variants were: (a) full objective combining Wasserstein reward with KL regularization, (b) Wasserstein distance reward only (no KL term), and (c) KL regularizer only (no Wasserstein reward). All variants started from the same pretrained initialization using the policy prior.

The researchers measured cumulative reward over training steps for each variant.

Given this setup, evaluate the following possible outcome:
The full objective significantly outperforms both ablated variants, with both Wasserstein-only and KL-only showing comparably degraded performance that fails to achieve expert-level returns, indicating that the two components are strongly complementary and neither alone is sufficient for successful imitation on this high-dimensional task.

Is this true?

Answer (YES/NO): NO